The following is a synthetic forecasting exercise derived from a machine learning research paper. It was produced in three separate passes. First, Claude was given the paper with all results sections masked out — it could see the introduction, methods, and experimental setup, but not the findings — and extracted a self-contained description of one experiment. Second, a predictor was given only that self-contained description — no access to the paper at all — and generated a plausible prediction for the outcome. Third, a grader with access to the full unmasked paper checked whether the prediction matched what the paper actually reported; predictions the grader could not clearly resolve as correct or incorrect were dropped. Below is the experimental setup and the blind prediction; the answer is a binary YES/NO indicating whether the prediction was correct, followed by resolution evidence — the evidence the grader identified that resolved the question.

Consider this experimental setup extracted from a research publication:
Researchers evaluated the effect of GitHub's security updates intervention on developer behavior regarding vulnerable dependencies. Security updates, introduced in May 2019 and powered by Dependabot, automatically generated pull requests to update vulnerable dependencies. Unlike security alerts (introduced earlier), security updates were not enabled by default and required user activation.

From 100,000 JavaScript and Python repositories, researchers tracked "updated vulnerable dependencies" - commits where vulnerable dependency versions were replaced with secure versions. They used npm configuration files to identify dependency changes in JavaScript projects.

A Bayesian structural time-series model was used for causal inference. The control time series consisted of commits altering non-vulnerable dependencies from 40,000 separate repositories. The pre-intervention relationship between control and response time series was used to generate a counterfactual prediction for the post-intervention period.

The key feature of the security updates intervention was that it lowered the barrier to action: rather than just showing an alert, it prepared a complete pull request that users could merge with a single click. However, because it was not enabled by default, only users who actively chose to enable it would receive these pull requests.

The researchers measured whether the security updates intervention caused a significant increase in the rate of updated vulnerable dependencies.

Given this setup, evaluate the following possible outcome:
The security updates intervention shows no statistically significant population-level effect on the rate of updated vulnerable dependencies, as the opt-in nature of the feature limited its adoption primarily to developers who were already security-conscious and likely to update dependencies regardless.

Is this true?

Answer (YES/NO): NO